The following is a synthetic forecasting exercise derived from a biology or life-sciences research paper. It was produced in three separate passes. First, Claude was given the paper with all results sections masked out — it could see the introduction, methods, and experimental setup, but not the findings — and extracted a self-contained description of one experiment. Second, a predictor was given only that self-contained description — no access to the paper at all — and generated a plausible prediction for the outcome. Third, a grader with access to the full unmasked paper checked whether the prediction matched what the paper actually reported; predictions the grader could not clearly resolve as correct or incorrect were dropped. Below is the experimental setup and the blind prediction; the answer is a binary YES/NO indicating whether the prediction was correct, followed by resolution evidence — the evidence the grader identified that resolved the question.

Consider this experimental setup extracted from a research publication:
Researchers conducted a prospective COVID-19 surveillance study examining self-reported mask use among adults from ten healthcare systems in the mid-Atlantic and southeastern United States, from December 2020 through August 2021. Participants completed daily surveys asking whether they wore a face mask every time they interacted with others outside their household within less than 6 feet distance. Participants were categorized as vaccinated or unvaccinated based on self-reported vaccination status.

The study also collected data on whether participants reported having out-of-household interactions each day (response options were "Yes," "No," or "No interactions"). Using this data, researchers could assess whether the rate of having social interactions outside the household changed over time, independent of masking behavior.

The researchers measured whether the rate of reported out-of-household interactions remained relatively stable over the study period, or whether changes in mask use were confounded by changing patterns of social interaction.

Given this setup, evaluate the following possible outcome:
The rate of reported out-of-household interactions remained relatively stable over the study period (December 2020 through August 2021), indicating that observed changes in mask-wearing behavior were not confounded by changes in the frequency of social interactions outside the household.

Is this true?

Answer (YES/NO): YES